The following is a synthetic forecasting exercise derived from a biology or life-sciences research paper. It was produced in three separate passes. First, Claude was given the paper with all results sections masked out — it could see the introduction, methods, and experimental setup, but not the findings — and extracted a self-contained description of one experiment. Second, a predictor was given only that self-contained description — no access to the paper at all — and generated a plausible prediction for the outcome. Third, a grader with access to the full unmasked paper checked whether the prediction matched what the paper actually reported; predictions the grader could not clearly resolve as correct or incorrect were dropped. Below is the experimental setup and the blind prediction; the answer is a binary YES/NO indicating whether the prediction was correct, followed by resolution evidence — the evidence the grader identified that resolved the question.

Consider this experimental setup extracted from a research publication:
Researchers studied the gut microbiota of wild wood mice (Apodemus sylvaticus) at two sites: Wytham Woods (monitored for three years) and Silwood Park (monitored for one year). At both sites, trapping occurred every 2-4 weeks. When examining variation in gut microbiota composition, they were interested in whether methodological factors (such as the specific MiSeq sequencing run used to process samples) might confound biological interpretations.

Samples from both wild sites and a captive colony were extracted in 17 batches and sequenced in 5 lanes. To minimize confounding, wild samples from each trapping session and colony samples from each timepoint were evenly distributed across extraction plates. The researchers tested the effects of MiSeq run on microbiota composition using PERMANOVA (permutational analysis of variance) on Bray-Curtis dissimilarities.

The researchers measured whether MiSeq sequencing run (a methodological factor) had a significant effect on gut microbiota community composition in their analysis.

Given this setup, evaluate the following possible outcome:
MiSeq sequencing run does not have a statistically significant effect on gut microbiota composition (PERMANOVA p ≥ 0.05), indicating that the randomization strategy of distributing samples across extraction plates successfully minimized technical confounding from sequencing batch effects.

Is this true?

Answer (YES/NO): YES